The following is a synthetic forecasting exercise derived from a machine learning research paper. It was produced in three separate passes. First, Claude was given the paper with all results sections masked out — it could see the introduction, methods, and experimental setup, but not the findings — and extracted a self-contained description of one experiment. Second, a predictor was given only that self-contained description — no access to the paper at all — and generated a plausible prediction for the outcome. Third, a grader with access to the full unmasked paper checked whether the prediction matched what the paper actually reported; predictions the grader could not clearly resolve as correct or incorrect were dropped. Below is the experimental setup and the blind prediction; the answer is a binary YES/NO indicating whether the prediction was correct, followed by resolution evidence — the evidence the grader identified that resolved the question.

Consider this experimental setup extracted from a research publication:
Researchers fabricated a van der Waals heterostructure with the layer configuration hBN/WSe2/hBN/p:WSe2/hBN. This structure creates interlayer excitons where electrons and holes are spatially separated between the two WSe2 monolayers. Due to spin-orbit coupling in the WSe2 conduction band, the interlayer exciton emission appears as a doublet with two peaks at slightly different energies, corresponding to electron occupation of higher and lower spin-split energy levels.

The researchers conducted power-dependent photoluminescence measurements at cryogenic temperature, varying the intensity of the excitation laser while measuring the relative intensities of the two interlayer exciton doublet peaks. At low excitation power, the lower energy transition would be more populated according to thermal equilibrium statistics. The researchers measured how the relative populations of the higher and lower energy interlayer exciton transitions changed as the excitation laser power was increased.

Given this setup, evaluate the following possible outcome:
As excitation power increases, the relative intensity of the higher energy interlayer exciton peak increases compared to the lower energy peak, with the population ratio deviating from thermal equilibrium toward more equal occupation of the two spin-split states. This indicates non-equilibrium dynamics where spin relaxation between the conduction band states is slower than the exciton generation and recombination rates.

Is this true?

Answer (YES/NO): NO